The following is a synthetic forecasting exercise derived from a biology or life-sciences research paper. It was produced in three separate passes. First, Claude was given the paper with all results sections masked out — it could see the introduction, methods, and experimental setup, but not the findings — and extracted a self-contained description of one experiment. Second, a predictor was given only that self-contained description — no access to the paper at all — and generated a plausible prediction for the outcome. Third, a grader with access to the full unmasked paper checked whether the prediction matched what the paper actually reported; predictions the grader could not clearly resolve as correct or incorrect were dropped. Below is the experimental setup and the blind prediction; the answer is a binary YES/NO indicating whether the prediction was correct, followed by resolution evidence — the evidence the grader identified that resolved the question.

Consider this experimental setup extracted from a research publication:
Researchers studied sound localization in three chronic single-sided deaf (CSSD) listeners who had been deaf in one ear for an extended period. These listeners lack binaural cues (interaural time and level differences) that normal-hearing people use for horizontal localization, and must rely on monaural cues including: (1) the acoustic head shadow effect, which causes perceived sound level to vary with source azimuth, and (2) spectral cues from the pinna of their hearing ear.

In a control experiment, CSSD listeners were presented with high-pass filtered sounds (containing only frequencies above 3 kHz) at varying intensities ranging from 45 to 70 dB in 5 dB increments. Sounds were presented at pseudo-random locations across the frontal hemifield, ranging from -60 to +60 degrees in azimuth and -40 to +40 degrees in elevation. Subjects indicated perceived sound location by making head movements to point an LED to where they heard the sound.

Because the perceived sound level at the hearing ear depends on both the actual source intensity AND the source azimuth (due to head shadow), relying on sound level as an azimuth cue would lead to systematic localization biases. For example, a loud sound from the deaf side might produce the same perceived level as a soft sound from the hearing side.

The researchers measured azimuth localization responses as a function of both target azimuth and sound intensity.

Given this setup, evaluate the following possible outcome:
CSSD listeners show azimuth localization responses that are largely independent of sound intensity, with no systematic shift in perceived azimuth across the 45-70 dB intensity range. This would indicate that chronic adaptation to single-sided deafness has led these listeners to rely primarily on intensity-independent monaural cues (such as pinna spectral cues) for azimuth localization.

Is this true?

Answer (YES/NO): NO